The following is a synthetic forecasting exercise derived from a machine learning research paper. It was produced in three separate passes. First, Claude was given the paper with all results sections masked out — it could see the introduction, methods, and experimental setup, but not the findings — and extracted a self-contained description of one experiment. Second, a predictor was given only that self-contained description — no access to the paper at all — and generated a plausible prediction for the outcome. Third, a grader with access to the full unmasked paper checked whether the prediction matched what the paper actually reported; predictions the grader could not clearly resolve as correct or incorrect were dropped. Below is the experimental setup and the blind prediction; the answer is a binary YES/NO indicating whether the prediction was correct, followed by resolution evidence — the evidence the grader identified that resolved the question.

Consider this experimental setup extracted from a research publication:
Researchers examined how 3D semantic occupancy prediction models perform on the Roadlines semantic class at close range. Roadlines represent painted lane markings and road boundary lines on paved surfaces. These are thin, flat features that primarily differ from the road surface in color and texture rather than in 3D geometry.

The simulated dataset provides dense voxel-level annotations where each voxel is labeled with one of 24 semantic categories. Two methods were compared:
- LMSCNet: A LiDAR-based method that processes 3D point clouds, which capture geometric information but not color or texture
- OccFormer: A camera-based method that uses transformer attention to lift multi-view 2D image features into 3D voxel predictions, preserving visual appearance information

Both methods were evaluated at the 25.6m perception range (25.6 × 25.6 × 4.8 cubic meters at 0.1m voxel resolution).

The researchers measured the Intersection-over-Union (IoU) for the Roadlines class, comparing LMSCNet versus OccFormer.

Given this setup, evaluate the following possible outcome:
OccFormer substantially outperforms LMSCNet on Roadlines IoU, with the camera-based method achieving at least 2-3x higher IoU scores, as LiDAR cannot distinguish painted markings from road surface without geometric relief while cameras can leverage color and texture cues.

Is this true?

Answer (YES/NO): YES